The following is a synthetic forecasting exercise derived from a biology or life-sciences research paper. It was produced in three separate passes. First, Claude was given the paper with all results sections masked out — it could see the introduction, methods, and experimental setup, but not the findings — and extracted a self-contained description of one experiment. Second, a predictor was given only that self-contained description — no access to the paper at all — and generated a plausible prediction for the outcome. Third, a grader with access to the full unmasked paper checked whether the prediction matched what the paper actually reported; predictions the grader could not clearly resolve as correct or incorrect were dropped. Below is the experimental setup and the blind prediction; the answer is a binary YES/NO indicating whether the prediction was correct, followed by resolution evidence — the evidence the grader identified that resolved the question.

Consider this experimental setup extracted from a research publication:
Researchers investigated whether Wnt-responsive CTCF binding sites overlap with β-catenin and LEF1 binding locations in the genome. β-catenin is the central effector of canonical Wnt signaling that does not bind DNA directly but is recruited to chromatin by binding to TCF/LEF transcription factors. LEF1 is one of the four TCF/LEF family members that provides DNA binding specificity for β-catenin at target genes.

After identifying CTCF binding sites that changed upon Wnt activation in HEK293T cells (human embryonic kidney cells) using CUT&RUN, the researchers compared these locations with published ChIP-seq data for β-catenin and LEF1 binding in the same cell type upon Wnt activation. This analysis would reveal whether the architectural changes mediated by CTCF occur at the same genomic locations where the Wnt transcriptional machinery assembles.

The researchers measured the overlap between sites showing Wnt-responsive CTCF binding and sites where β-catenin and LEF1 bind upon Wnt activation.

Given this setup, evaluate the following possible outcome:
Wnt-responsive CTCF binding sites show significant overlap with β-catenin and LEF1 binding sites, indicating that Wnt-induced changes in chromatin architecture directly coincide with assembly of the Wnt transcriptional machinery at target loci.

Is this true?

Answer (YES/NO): YES